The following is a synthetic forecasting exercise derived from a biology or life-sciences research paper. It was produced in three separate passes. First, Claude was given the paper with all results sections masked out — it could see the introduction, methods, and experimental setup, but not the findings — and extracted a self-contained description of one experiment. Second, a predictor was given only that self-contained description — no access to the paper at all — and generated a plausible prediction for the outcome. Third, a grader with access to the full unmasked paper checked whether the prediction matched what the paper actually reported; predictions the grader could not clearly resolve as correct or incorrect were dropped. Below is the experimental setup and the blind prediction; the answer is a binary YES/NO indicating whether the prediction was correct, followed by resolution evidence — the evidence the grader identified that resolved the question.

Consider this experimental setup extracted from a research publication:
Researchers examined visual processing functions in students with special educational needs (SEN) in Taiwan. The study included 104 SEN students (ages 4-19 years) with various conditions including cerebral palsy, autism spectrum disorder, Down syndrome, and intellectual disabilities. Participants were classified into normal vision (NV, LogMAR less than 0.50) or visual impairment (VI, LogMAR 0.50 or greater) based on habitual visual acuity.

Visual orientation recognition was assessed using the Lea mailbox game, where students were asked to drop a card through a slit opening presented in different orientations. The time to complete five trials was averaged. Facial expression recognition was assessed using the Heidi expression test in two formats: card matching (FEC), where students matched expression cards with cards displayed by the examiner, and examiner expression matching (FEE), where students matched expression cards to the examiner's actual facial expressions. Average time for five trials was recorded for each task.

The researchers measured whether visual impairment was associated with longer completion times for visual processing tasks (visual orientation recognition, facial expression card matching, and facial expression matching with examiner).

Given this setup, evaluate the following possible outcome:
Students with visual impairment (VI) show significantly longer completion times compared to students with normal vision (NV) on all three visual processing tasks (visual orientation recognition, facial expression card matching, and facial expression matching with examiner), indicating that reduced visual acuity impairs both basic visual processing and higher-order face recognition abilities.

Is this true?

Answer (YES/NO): NO